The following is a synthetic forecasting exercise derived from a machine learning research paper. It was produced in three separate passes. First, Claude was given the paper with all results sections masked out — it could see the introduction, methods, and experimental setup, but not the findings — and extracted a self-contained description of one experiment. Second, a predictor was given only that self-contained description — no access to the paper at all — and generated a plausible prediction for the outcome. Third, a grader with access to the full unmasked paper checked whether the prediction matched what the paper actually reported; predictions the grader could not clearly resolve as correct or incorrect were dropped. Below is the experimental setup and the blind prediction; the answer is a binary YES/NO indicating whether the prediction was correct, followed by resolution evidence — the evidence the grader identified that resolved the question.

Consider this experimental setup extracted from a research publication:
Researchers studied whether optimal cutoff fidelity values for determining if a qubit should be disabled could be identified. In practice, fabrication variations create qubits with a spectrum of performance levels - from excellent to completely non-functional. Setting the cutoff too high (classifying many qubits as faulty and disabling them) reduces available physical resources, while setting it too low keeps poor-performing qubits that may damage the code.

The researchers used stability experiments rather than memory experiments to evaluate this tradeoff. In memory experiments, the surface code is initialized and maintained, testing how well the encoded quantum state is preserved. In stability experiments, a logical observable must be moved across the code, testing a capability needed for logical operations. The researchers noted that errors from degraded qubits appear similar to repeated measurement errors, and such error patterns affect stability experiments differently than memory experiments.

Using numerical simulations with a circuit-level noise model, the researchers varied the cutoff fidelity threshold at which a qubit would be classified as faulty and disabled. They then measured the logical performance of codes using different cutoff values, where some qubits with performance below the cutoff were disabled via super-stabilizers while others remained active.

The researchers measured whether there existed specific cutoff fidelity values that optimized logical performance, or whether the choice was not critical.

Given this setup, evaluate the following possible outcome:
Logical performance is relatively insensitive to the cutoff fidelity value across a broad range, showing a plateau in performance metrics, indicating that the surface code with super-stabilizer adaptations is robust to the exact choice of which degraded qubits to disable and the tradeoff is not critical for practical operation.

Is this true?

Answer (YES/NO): NO